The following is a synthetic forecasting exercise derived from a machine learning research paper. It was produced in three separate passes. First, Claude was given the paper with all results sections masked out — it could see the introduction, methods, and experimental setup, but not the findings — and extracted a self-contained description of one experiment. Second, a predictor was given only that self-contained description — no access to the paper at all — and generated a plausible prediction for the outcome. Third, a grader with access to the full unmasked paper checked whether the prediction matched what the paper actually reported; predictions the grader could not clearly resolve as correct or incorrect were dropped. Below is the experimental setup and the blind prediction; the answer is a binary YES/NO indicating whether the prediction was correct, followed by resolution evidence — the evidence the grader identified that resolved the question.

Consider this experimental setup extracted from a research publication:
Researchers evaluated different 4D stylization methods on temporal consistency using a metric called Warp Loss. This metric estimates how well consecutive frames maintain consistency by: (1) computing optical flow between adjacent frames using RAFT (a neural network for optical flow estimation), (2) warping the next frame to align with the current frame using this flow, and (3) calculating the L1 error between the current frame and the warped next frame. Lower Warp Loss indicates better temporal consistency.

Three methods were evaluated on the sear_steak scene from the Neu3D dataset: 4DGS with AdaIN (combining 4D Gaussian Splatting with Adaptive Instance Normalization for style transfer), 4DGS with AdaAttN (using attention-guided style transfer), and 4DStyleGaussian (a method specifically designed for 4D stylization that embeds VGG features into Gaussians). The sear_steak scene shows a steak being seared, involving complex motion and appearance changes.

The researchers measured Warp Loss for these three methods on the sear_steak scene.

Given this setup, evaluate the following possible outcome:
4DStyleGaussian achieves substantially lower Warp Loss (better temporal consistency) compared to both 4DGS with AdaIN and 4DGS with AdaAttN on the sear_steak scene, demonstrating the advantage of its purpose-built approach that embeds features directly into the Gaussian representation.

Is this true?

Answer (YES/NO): YES